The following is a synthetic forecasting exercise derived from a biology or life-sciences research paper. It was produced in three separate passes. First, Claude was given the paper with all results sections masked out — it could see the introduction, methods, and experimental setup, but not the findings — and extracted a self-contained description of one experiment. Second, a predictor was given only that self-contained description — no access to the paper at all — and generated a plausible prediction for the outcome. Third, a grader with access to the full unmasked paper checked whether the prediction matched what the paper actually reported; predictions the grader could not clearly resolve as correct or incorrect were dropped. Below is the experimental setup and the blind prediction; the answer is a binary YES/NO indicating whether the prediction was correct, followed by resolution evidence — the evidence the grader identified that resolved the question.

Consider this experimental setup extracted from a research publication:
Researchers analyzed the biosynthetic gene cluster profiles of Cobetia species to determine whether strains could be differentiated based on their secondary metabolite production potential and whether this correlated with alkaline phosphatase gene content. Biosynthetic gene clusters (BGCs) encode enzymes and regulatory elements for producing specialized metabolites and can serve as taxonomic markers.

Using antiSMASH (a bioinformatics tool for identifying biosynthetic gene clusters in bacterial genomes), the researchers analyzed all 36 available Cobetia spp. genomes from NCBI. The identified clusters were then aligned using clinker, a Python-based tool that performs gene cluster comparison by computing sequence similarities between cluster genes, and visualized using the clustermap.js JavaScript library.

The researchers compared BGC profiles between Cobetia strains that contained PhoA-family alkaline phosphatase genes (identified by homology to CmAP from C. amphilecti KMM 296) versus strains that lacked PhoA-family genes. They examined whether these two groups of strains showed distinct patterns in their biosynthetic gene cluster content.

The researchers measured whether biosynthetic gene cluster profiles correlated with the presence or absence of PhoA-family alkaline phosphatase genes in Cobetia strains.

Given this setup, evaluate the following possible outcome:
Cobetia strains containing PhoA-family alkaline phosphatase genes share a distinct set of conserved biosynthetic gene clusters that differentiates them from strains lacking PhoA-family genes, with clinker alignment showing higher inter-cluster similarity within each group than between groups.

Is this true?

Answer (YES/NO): NO